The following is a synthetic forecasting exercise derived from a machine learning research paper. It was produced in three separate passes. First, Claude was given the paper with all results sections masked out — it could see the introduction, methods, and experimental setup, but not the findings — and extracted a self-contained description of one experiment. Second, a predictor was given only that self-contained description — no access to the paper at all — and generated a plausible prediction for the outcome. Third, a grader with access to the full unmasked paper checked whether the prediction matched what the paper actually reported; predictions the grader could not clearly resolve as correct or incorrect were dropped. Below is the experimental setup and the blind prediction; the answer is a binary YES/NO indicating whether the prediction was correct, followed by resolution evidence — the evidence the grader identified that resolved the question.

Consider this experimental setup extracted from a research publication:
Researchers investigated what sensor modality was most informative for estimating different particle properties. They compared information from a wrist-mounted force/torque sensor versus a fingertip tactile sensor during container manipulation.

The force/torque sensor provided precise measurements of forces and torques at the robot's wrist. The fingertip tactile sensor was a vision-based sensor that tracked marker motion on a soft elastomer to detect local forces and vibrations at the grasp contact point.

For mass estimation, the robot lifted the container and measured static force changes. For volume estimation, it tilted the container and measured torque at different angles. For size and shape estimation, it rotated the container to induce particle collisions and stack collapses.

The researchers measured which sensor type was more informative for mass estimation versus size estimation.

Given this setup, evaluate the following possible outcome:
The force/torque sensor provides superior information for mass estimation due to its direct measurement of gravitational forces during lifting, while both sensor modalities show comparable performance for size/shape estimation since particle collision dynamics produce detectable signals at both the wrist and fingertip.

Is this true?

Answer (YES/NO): NO